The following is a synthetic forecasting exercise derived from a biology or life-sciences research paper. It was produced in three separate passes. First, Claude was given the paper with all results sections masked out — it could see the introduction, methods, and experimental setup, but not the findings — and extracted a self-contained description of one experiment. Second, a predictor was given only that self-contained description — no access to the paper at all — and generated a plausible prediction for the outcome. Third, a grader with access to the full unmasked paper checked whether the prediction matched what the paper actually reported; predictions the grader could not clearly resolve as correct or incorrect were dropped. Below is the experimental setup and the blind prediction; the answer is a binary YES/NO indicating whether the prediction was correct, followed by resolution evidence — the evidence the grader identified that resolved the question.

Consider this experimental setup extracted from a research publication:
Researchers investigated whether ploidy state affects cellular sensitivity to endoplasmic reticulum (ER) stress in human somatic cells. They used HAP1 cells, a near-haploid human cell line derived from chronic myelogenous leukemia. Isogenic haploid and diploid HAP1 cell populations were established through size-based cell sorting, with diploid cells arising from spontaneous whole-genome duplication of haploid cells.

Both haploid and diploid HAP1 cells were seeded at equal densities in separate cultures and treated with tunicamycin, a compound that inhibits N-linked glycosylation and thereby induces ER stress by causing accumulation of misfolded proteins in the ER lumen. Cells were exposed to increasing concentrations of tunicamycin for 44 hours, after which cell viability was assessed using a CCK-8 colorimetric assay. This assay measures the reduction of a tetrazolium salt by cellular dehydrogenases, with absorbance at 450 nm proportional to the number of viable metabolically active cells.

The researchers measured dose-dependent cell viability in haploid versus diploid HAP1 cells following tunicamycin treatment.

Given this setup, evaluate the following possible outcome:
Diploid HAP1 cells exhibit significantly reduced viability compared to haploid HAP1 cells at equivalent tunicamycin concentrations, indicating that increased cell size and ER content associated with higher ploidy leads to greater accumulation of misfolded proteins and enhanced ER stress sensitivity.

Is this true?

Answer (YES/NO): NO